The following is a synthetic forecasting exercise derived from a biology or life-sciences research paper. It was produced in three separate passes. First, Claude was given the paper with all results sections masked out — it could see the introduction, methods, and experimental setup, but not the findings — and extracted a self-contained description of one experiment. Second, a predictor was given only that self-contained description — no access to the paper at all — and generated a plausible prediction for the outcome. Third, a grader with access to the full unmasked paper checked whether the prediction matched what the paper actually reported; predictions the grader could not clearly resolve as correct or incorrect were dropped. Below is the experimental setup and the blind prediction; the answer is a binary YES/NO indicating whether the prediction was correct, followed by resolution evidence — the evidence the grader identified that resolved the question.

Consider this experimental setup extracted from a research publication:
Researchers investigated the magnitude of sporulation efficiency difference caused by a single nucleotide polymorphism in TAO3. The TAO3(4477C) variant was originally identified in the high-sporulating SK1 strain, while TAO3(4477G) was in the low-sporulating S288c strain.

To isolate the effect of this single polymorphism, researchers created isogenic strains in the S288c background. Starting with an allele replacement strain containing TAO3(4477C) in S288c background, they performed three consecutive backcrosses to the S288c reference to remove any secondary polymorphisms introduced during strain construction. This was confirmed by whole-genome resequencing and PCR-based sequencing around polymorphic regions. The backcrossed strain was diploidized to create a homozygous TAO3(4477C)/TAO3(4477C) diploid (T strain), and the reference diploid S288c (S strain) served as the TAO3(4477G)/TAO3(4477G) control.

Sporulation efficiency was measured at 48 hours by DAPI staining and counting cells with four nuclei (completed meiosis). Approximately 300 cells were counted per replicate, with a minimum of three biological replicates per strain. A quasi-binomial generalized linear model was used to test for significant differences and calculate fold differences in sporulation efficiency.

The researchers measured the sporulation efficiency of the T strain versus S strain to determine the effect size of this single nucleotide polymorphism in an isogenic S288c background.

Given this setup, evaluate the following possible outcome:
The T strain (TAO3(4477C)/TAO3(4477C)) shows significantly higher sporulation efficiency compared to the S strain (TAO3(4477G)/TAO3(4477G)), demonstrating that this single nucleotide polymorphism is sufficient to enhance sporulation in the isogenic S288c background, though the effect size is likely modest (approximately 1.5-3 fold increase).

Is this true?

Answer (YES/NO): YES